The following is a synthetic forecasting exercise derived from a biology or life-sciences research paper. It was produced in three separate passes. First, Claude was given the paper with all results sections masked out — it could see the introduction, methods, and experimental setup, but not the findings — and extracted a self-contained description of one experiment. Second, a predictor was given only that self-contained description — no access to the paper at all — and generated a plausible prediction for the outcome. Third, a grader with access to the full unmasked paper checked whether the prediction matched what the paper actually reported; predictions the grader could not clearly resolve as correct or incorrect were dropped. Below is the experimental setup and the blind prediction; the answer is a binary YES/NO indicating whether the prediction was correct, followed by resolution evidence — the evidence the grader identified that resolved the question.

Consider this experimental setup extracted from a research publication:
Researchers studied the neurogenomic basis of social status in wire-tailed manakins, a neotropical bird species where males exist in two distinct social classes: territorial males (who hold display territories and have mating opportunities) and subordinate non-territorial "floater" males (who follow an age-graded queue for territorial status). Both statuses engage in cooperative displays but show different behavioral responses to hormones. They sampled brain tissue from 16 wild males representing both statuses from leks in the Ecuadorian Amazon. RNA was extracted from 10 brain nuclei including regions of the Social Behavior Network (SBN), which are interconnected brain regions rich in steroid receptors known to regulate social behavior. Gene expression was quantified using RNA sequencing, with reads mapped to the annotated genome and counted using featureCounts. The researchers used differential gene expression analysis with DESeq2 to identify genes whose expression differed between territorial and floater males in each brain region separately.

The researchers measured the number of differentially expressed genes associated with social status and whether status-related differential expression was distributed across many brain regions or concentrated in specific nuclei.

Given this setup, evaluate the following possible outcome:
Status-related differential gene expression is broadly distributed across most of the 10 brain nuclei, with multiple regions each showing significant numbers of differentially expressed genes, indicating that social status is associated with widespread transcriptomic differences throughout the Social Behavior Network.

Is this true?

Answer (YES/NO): YES